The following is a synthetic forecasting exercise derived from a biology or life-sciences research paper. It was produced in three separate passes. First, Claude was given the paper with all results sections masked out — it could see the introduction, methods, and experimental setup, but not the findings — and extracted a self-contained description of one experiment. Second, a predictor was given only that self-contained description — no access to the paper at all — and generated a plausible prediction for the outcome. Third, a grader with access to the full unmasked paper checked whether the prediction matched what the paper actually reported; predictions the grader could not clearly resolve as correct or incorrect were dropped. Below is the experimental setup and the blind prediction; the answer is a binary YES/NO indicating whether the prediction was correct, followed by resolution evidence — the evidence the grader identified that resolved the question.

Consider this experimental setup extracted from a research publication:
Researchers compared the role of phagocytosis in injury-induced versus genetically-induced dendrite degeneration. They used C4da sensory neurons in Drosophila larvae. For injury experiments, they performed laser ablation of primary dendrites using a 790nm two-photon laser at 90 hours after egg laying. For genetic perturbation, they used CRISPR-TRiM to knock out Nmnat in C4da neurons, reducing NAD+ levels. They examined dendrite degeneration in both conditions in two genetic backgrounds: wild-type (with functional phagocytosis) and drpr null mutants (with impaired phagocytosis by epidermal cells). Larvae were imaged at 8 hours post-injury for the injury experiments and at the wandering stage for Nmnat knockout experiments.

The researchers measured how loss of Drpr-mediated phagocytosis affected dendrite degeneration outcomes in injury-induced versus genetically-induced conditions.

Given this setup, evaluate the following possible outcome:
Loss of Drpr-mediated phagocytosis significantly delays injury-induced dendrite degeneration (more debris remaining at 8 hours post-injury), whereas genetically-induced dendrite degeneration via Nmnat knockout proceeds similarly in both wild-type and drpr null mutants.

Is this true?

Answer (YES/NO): NO